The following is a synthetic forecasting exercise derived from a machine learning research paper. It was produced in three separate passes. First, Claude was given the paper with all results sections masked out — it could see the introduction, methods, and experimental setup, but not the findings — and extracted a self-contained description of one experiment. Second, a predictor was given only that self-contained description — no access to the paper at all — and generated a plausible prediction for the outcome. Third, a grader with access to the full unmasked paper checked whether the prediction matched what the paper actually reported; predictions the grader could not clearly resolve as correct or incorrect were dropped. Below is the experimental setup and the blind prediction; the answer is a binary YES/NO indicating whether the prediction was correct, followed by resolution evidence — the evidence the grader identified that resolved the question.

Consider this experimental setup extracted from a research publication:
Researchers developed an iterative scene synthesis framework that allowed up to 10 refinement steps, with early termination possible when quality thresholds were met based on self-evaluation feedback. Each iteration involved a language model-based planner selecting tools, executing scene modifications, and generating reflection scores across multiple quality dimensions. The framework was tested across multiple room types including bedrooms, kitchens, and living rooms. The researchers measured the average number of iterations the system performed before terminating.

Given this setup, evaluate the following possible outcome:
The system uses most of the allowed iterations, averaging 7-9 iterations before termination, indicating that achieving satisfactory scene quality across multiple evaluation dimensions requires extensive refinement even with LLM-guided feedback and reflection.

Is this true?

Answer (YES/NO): YES